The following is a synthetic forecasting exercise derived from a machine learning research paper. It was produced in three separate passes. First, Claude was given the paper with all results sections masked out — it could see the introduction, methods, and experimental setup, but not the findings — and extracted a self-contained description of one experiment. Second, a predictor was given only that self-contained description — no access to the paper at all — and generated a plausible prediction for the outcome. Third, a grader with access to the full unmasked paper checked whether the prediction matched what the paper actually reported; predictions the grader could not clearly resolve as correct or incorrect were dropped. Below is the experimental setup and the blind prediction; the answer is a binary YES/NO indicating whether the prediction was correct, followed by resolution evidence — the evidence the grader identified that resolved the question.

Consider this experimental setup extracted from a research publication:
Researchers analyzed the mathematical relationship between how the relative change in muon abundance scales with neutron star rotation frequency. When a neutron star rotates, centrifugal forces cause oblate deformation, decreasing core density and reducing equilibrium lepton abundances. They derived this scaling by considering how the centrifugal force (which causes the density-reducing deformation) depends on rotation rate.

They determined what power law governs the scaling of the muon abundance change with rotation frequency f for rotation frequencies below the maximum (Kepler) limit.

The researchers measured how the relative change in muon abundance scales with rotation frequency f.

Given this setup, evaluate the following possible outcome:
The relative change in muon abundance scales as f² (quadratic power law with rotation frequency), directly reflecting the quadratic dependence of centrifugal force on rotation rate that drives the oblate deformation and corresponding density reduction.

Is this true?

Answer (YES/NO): YES